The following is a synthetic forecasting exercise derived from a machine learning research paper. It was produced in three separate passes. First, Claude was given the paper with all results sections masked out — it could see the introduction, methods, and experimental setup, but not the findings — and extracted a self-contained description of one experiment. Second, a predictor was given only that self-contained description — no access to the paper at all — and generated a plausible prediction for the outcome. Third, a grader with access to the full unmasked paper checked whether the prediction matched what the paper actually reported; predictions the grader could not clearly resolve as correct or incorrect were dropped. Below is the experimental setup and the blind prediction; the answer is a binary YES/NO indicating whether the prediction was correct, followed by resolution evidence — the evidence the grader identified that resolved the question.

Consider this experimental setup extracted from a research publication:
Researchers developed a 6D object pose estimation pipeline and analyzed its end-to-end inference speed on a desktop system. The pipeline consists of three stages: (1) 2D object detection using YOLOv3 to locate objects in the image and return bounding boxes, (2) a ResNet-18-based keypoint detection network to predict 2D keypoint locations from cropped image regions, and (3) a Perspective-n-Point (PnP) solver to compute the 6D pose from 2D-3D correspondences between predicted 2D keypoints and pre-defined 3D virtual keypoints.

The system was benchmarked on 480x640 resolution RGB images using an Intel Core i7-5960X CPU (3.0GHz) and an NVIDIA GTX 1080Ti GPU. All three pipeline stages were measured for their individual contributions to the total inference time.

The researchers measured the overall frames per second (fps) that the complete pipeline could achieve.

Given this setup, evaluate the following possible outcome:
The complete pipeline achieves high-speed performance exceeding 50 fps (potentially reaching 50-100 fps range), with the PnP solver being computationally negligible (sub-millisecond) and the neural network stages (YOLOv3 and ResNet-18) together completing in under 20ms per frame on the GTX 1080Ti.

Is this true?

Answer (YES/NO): NO